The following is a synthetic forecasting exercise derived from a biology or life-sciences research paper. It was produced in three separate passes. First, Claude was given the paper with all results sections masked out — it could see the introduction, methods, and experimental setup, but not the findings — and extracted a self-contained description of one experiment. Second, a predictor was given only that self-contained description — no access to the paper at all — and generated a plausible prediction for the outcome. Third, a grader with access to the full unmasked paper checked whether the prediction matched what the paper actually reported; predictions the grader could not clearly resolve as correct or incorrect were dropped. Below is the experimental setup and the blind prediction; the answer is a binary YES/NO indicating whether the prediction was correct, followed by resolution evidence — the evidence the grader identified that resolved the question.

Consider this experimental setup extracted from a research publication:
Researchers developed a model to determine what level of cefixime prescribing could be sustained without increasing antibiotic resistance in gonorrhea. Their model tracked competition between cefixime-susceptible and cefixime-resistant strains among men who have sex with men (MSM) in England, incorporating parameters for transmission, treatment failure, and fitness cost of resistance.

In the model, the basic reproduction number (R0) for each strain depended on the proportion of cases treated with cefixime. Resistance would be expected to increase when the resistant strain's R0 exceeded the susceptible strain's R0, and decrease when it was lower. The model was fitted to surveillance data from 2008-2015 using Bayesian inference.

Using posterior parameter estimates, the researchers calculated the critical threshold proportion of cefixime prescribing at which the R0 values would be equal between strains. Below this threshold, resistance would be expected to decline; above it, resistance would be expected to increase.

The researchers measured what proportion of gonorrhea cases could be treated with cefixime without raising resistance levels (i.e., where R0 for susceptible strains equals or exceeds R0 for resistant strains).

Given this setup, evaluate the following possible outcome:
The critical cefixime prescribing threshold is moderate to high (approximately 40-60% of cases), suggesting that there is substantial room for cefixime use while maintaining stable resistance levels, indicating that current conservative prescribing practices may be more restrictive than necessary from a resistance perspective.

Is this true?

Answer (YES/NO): YES